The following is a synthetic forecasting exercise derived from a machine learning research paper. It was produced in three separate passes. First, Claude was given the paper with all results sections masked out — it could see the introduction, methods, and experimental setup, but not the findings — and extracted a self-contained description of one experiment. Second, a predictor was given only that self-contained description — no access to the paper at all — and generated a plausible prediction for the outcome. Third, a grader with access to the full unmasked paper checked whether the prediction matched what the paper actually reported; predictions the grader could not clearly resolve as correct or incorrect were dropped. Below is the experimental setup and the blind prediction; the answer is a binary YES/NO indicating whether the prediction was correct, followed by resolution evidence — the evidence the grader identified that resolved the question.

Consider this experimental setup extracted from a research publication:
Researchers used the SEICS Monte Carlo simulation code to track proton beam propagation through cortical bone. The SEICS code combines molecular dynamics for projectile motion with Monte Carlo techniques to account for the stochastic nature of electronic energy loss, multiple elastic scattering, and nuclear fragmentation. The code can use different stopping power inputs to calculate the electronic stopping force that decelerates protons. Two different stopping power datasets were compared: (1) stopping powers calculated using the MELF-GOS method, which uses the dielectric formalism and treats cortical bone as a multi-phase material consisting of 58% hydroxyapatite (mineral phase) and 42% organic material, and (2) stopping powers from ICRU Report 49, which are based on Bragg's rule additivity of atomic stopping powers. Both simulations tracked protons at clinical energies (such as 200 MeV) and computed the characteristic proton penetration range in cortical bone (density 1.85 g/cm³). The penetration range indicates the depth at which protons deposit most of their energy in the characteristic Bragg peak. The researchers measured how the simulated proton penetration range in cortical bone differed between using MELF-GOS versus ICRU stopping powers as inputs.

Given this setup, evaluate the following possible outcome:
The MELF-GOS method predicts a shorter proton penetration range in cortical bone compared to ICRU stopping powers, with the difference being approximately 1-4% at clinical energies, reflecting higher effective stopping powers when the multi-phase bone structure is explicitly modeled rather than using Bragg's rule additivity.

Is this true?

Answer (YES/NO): NO